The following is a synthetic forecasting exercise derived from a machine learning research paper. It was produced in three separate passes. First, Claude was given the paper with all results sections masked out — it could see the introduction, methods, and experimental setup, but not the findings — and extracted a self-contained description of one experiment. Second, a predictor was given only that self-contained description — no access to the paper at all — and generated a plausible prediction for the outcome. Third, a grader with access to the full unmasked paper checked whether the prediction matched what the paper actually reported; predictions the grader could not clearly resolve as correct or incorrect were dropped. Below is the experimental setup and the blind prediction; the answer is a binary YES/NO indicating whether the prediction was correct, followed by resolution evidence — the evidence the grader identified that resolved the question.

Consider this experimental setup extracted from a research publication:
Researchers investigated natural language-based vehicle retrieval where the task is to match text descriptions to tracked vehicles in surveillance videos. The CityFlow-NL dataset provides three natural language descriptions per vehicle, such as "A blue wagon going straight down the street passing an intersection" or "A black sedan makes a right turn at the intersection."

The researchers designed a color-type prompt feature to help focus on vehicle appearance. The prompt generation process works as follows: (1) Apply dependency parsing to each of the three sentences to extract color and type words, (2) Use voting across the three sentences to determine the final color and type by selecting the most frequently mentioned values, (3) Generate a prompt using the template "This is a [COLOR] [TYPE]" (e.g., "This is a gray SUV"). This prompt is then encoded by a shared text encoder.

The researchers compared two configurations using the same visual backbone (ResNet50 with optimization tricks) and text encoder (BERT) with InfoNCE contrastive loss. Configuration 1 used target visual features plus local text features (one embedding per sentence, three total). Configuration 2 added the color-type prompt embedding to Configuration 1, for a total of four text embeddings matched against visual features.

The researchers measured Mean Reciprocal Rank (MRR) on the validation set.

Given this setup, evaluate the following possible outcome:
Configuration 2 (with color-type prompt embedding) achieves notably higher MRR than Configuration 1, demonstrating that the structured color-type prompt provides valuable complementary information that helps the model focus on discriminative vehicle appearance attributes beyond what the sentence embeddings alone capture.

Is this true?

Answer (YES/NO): YES